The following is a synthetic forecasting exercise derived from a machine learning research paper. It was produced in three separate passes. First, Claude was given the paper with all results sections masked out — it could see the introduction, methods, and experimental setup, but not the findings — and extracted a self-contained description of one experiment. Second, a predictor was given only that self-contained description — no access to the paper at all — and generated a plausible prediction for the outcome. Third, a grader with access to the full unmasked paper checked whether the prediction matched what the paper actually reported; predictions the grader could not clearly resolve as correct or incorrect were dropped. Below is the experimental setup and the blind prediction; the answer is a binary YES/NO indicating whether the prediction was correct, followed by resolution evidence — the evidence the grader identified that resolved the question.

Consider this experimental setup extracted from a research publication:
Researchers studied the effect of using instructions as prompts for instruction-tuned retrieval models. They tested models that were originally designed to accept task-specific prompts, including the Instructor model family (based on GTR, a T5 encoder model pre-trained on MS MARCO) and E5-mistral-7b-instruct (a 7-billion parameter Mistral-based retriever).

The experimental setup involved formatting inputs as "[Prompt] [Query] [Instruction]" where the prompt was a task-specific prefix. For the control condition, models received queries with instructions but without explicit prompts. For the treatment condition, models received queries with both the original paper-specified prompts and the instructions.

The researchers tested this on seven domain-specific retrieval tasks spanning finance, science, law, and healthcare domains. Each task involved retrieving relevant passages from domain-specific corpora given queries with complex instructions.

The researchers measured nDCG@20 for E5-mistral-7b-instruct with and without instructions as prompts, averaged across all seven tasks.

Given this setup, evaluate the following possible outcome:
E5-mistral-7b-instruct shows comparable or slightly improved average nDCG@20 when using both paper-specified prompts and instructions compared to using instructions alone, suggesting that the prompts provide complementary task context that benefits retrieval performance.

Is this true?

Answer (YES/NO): NO